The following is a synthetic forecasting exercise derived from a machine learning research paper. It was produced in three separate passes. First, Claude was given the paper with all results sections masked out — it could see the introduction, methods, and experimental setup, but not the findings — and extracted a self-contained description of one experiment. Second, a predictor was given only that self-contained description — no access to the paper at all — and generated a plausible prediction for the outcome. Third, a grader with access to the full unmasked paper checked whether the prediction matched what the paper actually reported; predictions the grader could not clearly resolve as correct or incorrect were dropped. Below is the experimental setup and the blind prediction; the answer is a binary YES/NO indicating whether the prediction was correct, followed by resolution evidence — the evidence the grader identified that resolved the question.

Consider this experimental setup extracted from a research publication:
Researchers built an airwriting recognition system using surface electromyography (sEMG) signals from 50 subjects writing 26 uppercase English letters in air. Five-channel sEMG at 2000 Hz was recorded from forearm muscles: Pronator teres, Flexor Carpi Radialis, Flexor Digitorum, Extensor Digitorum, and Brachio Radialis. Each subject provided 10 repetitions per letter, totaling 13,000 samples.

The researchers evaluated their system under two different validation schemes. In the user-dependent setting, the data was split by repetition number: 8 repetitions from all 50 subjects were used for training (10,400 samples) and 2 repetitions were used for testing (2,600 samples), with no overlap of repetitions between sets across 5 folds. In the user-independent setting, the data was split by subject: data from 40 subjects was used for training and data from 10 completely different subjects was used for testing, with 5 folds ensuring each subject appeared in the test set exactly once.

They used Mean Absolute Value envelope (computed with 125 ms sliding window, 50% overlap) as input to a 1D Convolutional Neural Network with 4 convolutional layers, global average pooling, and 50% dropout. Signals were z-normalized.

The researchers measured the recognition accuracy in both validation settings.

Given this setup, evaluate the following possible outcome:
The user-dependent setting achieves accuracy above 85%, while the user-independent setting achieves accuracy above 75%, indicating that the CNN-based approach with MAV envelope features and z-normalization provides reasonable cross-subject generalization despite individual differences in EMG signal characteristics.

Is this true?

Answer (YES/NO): NO